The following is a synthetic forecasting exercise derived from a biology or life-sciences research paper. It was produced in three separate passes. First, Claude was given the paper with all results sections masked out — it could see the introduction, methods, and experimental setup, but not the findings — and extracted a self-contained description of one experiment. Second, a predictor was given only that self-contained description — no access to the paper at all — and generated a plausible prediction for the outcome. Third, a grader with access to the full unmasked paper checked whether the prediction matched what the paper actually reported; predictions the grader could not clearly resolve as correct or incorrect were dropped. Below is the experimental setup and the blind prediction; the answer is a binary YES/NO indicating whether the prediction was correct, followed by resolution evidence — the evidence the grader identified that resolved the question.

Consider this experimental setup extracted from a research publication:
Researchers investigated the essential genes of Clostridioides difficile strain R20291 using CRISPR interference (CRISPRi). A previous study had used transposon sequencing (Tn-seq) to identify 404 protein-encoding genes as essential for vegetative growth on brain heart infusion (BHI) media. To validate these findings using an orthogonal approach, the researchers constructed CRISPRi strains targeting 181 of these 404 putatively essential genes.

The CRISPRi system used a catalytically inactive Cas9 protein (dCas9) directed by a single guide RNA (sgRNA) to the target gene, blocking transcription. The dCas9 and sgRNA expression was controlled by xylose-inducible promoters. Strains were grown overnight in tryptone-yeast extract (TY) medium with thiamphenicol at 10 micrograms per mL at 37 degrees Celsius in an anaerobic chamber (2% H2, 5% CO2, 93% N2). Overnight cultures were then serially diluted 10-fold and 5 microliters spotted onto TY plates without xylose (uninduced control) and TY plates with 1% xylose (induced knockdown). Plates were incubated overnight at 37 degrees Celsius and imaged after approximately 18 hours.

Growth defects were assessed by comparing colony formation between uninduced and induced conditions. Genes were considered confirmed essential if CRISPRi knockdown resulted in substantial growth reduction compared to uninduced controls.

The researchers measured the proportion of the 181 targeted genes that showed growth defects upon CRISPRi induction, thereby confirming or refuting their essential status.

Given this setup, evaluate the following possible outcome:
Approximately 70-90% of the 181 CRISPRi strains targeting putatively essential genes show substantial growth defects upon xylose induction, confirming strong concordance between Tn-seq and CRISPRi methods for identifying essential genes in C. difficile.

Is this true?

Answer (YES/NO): NO